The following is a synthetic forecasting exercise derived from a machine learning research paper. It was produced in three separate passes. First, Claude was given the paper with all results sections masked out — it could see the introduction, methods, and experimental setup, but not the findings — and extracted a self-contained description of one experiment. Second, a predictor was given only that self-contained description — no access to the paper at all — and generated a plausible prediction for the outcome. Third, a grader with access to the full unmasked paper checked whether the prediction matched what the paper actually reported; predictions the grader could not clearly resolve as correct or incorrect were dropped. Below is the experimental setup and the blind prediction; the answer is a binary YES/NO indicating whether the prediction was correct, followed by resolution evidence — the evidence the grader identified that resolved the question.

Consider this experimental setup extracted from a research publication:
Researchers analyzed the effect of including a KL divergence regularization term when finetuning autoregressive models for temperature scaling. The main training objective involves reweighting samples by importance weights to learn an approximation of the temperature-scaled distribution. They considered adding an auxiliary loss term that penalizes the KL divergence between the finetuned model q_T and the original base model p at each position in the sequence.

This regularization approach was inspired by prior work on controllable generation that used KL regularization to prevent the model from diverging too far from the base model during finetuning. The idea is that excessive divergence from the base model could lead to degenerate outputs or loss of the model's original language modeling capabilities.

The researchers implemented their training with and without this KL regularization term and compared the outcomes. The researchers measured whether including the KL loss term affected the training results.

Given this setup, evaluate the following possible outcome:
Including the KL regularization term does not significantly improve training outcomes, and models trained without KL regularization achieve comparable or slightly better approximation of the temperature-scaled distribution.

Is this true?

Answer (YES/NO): YES